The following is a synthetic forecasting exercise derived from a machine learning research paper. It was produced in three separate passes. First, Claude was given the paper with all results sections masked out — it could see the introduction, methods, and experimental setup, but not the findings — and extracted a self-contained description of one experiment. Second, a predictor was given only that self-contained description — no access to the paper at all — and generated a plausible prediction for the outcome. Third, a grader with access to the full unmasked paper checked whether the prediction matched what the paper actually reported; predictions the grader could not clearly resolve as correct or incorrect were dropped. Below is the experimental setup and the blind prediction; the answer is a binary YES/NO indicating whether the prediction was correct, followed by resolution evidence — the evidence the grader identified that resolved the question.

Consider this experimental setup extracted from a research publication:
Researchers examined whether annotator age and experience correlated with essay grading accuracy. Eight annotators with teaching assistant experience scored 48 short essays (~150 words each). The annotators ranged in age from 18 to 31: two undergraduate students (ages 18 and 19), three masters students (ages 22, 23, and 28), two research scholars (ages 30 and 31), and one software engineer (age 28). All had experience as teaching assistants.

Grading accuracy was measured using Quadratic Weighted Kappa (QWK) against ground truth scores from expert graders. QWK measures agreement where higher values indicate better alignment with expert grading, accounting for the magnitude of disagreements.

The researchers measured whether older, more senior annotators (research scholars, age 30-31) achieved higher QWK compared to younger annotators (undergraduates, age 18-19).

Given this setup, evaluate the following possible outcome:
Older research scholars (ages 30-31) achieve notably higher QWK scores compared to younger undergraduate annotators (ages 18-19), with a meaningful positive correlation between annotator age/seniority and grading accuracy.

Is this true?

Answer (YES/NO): NO